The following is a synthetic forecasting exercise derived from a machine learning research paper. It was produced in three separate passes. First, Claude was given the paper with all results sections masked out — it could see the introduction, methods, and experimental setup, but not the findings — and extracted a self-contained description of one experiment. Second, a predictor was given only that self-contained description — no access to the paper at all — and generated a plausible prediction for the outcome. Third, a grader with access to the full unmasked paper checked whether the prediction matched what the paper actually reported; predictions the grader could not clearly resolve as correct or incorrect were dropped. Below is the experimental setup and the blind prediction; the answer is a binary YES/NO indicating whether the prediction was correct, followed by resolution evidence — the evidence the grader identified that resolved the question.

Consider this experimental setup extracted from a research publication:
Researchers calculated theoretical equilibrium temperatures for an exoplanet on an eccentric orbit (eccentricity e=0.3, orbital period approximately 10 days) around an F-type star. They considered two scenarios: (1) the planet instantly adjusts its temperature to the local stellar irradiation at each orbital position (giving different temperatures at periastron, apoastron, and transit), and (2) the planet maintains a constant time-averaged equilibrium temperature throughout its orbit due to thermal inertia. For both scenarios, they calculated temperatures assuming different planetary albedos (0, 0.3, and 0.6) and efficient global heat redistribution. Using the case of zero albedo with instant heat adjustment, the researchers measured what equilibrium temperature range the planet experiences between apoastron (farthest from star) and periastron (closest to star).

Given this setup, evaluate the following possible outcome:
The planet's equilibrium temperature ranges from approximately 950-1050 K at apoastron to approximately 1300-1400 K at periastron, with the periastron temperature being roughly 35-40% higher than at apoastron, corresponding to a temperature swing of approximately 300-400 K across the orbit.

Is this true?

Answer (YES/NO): NO